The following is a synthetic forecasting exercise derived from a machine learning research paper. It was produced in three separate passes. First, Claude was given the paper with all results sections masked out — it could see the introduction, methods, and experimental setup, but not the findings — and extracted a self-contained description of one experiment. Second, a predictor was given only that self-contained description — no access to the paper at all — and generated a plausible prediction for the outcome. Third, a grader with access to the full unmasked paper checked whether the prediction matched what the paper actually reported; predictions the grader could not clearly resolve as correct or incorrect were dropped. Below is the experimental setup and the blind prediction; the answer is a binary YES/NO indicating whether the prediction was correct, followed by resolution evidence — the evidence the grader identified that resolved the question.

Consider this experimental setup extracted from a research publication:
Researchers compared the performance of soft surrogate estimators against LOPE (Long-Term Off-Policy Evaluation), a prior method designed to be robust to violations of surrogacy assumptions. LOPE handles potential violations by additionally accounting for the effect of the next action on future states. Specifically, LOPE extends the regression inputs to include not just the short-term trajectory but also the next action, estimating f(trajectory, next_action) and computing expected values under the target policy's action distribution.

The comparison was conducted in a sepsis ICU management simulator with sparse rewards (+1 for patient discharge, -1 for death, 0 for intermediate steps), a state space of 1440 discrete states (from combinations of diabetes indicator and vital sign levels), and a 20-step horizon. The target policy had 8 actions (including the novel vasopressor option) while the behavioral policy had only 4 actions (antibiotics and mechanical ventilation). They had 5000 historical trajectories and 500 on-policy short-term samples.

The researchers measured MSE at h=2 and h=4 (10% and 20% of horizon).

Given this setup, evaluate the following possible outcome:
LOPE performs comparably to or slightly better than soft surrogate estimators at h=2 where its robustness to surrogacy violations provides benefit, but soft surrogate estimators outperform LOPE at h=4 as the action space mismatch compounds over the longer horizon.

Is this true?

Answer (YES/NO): NO